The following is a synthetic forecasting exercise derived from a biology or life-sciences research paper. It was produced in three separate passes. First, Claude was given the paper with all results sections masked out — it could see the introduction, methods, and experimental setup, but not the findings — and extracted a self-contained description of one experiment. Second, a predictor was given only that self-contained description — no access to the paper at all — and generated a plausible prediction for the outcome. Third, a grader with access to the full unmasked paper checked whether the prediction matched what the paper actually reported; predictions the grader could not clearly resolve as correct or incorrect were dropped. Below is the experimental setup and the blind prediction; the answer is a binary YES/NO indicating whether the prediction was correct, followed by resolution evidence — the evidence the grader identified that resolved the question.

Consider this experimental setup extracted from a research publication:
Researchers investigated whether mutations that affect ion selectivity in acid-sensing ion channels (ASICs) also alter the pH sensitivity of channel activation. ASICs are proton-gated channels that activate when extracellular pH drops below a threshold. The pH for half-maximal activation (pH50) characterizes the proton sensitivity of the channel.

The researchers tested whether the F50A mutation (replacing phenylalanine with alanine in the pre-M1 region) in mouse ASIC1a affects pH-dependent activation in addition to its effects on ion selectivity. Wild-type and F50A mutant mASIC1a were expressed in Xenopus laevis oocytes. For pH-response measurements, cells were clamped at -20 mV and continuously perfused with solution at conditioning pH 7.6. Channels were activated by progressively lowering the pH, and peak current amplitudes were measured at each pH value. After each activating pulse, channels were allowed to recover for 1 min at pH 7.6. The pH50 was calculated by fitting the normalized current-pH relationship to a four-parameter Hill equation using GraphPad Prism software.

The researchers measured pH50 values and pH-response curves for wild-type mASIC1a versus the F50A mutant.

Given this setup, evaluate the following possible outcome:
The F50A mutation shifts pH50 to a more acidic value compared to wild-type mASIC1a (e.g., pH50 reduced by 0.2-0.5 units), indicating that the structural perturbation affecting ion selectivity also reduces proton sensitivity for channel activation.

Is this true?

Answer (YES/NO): NO